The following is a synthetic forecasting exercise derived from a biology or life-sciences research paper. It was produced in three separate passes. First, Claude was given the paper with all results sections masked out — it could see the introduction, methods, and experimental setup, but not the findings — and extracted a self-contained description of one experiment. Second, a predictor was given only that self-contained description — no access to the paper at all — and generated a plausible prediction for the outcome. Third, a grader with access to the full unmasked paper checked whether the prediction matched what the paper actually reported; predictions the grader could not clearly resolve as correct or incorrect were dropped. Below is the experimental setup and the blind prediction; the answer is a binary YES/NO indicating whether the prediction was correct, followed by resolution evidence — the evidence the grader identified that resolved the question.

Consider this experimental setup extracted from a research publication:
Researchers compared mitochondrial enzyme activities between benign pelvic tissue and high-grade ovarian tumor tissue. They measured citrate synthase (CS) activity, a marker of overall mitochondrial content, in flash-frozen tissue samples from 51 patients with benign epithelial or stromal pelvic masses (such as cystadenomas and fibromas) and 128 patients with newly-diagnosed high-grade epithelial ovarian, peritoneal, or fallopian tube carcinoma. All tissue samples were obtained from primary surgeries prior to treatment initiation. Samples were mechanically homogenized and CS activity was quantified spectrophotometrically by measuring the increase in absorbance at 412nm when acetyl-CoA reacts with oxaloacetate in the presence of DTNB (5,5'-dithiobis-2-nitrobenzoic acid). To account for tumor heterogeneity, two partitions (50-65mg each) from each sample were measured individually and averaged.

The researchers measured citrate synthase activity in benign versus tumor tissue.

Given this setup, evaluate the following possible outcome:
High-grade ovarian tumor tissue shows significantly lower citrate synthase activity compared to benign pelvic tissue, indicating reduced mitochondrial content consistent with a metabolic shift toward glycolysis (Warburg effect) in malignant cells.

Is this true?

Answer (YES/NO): NO